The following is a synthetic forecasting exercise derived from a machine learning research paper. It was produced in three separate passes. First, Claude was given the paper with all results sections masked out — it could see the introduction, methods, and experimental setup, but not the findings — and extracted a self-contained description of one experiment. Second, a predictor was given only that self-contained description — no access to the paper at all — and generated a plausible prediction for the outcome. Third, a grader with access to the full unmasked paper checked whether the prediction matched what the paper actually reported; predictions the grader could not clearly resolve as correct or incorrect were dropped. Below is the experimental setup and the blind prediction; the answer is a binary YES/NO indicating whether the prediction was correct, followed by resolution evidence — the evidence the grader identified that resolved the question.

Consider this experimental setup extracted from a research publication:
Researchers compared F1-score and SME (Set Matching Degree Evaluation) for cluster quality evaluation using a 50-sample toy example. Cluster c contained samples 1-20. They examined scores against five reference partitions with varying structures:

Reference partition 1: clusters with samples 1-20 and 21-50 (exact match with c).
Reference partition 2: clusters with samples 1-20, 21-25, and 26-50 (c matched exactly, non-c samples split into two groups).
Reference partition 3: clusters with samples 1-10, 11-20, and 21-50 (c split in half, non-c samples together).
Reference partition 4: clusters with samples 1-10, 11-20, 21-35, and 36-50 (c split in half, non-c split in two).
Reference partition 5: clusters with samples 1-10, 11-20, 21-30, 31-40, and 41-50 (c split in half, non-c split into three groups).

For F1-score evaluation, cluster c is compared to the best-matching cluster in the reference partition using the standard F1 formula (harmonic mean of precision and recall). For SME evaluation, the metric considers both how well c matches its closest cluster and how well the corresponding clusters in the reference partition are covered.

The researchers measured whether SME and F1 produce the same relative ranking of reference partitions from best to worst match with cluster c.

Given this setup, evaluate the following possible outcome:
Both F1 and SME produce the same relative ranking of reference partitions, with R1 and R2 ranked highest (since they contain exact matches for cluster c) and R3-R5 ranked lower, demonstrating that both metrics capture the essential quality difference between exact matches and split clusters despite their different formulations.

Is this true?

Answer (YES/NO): YES